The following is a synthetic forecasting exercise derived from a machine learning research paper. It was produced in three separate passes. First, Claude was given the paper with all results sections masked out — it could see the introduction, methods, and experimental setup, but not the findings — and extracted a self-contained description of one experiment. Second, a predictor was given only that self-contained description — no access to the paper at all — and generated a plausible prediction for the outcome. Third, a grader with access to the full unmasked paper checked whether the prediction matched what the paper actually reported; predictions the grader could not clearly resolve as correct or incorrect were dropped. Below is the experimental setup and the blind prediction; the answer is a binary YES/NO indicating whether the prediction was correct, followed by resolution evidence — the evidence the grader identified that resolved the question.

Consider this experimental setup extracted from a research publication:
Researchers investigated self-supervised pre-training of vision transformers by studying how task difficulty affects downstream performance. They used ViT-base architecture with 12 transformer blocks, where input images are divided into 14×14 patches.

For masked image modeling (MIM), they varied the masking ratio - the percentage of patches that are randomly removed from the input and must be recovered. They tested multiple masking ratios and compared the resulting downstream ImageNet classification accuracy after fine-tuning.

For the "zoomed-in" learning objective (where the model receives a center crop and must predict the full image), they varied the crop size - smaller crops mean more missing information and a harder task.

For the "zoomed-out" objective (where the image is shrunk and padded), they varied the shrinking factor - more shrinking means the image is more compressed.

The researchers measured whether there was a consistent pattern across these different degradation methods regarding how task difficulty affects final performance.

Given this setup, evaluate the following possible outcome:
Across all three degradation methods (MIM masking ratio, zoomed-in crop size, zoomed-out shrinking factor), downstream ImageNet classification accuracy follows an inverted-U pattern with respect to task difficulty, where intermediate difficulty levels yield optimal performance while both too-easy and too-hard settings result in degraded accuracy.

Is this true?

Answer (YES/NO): YES